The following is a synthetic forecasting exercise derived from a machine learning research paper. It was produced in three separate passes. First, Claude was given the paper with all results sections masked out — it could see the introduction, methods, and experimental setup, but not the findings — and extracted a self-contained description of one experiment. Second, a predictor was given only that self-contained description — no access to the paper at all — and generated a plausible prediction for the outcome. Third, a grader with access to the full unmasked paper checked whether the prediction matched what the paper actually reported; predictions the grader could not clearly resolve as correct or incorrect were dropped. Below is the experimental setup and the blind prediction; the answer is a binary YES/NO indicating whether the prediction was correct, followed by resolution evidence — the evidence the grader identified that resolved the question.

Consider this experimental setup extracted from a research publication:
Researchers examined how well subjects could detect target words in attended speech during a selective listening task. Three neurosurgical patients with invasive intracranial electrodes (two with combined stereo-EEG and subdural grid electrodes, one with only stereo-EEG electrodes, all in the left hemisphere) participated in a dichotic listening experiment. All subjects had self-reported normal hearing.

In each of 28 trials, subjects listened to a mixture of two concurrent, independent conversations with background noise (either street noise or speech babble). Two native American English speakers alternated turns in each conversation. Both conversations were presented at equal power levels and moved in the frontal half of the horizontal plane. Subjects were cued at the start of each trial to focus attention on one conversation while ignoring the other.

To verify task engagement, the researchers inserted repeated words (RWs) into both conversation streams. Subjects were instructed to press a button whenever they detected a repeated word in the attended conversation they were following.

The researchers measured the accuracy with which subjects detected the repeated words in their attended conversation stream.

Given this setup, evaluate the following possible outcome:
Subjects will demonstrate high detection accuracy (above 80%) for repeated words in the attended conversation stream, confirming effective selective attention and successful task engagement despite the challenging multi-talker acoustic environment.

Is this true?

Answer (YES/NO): NO